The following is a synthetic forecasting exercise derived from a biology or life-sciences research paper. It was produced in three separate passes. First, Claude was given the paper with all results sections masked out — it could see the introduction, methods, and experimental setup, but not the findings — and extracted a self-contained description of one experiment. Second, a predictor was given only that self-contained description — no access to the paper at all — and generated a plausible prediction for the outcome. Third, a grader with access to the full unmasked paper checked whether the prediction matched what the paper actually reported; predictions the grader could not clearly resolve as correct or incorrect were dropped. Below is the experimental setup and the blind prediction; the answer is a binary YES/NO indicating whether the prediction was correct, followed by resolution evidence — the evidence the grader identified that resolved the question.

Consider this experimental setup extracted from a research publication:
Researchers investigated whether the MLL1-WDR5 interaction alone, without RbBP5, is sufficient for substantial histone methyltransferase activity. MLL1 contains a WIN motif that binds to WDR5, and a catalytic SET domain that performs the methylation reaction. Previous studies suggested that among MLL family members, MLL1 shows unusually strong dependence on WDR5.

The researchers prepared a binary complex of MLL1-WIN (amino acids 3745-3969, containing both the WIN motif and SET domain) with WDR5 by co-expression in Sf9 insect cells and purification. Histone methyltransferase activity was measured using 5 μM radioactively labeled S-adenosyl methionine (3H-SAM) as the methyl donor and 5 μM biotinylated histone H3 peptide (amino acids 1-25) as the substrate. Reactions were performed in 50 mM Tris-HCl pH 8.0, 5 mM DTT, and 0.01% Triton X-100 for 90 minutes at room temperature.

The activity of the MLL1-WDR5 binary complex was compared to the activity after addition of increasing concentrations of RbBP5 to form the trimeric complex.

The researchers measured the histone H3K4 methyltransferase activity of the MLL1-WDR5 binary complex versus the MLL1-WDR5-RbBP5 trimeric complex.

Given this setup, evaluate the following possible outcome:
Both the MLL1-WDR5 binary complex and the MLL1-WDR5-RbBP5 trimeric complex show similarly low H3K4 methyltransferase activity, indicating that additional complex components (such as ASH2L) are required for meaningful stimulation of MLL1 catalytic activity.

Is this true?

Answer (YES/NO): NO